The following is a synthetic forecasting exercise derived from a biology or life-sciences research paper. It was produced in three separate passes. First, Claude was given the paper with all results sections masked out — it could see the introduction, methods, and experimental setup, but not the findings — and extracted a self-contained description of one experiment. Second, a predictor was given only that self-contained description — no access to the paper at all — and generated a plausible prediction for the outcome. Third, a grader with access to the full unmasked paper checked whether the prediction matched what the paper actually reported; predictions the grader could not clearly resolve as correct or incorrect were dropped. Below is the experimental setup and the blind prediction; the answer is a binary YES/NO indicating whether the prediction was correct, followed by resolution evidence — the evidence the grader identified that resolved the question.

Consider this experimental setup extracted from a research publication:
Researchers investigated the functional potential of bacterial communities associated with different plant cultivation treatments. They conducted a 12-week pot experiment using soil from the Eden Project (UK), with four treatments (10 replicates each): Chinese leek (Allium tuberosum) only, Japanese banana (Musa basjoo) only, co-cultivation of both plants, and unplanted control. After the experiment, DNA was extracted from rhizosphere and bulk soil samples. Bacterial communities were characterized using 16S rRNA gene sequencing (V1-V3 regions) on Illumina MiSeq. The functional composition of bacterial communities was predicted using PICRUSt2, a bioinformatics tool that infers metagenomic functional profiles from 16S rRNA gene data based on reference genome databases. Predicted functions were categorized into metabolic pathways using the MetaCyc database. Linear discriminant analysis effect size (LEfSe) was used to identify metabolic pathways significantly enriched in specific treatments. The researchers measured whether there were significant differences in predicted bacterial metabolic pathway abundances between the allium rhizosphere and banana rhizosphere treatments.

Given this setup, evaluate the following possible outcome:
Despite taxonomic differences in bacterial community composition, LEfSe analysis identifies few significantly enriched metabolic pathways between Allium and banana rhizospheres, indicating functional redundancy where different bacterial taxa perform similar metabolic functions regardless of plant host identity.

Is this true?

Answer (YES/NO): NO